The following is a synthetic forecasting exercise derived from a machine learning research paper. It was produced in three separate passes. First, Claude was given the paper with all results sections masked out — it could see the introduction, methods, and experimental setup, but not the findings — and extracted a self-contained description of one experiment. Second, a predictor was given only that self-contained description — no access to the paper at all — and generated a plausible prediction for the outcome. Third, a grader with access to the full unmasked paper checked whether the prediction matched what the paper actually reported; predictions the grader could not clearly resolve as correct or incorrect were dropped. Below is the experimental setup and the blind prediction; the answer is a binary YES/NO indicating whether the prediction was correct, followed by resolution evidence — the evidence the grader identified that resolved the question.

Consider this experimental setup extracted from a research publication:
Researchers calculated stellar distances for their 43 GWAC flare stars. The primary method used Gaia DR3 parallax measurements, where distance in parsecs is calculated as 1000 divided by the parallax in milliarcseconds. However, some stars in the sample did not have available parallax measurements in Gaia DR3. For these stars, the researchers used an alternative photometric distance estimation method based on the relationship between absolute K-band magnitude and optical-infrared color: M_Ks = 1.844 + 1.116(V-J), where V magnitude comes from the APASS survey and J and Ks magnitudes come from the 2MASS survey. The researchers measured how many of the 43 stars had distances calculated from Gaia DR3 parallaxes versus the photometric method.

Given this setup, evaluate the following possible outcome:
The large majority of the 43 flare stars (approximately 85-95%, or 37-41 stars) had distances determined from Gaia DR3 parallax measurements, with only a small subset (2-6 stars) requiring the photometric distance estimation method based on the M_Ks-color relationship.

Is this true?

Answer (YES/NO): YES